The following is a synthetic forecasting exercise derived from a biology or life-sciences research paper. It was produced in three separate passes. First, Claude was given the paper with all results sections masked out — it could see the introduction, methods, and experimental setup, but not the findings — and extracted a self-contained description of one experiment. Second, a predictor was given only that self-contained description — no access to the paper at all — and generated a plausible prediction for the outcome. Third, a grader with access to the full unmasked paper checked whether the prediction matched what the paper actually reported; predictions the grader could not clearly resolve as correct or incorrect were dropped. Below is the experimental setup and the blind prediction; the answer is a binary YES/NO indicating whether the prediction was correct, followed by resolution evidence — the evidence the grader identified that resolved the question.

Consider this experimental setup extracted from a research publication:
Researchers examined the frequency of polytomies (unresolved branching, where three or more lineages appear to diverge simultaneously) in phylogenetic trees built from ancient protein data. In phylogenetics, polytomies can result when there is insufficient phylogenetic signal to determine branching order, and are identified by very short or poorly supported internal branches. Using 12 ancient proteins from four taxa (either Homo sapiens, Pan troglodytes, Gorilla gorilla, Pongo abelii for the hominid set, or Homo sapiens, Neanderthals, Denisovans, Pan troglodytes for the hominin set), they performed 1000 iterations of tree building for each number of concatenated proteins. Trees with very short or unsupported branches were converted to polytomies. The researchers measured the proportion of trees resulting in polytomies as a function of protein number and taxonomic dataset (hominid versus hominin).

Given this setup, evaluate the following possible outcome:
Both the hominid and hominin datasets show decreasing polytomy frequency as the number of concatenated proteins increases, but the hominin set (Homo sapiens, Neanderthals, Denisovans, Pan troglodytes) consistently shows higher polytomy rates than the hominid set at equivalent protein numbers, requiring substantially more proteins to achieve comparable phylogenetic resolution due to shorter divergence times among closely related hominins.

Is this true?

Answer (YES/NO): YES